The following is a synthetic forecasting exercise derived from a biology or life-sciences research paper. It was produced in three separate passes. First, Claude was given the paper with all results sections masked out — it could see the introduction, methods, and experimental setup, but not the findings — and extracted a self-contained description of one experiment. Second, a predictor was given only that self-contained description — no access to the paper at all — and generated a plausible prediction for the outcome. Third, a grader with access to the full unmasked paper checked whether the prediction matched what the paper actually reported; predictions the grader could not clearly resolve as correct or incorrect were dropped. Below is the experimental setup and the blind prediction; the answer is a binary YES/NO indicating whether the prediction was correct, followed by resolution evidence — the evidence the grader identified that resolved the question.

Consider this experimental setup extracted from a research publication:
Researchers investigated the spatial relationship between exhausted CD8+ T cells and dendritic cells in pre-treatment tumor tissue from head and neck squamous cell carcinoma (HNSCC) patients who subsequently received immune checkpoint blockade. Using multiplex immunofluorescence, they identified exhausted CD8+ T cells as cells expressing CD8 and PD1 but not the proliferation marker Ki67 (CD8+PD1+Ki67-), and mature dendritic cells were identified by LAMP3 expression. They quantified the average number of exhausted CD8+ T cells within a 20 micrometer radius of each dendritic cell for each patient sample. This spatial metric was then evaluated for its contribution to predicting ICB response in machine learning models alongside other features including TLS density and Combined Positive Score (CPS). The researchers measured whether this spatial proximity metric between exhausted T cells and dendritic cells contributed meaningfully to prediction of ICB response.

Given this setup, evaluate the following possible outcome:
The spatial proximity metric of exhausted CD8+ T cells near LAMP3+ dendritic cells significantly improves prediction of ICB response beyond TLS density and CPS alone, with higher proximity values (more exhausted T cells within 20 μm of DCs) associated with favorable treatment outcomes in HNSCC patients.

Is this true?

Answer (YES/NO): NO